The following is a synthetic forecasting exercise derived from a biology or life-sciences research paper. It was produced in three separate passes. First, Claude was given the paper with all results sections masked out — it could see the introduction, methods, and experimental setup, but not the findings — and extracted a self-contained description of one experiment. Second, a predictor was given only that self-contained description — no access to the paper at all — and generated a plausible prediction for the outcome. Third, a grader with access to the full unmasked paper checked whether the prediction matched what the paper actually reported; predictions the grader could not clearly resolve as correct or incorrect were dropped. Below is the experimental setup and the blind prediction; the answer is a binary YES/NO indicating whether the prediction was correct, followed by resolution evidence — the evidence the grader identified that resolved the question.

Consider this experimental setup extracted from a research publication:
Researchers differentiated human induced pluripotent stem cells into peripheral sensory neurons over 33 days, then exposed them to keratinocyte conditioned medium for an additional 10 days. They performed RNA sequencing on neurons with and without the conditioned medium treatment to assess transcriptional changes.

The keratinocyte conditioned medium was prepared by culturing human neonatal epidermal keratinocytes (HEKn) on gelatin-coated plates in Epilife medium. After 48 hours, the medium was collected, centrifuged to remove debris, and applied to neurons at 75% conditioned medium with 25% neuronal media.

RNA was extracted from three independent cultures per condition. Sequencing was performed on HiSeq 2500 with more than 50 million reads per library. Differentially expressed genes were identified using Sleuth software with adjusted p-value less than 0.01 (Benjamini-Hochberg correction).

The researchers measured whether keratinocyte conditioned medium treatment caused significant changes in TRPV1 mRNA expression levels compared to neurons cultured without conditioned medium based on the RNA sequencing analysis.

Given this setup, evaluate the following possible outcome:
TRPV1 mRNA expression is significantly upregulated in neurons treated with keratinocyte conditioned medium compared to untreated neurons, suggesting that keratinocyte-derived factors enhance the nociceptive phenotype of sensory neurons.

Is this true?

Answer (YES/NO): NO